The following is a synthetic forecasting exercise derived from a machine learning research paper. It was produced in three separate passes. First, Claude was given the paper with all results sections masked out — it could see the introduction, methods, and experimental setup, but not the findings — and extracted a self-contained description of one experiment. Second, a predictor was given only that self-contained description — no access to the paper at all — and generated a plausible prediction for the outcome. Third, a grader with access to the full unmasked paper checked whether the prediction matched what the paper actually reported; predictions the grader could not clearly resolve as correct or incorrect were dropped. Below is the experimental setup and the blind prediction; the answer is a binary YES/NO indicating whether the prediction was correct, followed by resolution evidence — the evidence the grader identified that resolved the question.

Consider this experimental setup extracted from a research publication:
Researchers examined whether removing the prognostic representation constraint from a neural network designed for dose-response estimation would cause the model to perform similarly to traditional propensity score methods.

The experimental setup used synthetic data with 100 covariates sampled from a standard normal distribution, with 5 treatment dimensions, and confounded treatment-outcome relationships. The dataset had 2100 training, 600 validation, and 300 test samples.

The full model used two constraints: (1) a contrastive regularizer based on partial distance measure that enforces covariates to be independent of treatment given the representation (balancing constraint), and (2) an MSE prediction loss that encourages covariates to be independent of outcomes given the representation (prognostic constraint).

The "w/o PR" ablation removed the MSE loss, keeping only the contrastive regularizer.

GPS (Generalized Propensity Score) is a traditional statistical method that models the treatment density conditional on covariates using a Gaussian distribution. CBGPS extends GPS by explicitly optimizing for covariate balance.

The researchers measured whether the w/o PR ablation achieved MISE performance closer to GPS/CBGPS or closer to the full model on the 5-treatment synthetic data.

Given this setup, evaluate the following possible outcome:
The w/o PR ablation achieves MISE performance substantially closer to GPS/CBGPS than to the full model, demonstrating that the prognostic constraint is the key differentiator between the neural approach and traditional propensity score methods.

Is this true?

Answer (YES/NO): YES